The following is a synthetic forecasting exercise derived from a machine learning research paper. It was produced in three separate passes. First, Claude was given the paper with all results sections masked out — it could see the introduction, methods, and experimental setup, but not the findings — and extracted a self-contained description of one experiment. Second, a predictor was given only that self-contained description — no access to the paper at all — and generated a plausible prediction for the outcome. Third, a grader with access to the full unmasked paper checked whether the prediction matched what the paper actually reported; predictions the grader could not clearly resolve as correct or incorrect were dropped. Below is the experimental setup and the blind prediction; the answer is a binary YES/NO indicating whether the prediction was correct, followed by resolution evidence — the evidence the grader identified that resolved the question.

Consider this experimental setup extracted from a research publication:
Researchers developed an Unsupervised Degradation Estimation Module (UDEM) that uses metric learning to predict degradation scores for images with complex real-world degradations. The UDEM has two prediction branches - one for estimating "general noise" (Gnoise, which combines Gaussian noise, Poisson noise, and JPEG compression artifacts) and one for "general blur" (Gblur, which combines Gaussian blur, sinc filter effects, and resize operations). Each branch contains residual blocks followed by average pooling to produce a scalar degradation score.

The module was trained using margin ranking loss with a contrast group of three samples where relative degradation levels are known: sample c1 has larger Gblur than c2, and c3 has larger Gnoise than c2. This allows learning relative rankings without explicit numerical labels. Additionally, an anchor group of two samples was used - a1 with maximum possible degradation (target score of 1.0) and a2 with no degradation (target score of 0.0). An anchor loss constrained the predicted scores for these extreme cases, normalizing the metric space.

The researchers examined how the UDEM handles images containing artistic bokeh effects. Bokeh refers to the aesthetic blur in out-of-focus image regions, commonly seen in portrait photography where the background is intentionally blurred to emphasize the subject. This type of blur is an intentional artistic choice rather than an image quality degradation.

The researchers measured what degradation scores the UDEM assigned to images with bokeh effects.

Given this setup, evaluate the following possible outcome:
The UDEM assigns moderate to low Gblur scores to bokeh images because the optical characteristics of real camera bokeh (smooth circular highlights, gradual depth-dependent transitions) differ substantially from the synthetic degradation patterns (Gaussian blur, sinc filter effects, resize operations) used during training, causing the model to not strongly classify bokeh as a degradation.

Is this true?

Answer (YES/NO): NO